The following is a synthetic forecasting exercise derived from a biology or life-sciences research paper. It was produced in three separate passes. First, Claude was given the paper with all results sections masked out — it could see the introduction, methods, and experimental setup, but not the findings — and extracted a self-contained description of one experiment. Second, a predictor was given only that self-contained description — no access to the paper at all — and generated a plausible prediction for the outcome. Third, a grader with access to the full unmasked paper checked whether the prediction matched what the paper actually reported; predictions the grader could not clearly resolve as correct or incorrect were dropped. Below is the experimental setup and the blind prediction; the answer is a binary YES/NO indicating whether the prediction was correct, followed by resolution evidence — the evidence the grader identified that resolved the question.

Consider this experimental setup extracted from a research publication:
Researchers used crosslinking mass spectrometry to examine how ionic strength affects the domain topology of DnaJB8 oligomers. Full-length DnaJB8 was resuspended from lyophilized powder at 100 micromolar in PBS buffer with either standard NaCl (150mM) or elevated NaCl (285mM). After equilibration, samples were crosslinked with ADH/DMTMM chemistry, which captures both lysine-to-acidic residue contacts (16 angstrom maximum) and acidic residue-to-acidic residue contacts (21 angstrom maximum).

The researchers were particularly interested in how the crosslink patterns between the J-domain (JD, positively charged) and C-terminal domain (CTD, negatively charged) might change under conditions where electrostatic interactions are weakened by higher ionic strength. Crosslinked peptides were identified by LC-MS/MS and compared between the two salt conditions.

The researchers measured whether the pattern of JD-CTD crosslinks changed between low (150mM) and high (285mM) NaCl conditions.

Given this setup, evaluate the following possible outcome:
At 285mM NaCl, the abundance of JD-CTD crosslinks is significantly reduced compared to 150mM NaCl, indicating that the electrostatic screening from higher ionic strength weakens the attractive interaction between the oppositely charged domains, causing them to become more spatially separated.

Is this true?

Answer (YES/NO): YES